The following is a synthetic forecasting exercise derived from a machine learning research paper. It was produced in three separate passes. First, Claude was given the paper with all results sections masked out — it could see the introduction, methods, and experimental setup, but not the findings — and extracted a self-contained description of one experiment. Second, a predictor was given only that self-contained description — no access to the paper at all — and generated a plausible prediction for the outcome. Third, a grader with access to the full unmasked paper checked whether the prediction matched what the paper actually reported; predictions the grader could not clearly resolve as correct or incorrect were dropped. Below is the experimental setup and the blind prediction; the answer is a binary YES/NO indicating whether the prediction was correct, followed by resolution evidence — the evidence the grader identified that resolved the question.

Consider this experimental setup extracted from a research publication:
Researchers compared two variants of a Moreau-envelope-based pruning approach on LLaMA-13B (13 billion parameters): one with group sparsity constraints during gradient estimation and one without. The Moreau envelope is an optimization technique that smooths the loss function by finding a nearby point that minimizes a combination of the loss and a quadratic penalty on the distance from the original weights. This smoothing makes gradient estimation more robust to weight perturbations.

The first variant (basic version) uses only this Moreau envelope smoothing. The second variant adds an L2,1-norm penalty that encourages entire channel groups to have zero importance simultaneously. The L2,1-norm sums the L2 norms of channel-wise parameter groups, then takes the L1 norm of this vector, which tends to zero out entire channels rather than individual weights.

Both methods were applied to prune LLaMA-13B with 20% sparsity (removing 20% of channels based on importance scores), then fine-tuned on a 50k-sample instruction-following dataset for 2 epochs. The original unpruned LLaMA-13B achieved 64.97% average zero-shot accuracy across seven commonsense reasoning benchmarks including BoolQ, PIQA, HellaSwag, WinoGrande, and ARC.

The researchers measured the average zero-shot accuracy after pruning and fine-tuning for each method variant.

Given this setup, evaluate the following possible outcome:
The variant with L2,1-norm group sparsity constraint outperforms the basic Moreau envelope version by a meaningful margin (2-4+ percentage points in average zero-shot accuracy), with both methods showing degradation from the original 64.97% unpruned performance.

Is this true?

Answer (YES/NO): NO